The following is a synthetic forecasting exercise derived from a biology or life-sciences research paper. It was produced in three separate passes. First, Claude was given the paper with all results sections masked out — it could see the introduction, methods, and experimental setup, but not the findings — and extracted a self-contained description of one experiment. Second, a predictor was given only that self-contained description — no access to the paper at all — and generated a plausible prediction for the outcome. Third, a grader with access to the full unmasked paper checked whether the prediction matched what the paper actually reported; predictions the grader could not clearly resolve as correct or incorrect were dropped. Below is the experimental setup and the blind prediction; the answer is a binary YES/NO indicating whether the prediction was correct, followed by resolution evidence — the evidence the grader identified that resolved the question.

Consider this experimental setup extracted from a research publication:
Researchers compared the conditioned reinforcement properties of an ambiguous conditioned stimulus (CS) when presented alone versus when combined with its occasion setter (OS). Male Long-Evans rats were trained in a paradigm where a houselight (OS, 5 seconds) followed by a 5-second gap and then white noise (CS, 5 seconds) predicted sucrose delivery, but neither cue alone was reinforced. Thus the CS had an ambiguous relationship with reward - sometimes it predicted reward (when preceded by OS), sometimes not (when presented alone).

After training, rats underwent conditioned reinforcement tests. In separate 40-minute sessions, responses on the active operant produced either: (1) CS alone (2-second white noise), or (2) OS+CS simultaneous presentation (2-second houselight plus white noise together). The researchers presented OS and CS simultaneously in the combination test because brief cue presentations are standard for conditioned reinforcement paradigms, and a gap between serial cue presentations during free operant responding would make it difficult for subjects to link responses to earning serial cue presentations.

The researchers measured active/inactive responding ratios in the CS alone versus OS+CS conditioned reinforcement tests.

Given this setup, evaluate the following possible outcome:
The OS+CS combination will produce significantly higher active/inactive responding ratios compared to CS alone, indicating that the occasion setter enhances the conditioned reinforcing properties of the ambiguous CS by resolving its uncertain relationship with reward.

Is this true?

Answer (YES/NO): YES